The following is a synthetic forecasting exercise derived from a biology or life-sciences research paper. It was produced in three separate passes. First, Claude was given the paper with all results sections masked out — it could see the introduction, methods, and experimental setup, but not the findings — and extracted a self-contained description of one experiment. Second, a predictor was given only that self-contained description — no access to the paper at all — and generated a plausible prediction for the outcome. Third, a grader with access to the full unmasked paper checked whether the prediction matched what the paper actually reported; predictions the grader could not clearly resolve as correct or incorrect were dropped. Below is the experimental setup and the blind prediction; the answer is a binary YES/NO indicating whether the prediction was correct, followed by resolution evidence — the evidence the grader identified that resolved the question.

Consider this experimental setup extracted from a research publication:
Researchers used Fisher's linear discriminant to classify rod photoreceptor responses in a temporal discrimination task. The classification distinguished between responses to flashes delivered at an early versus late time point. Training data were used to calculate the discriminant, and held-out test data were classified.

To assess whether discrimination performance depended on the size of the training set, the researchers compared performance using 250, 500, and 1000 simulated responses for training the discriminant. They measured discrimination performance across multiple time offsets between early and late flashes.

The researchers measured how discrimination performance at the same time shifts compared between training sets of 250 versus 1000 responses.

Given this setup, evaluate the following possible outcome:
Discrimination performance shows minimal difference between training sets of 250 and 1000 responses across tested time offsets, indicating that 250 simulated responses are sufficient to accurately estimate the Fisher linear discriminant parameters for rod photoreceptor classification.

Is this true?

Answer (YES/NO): YES